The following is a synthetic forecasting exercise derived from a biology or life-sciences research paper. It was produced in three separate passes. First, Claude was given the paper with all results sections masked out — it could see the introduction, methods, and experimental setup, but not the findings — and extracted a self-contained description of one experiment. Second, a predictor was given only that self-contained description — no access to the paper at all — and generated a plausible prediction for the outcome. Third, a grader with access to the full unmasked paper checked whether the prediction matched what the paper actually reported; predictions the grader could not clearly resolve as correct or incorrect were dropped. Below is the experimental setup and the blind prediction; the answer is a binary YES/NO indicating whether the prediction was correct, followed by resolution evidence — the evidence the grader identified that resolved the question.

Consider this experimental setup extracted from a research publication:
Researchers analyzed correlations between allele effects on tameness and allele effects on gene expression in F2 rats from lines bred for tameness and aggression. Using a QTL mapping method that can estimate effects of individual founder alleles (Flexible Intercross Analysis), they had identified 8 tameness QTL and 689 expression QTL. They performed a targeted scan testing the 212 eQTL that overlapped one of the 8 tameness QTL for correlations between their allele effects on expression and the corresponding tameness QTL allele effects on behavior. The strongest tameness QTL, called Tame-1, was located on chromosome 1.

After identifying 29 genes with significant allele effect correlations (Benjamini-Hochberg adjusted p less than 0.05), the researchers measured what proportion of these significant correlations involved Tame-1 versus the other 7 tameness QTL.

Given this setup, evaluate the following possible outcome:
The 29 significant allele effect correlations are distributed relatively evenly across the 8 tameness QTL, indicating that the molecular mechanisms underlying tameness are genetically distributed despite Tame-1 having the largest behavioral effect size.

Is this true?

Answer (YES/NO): NO